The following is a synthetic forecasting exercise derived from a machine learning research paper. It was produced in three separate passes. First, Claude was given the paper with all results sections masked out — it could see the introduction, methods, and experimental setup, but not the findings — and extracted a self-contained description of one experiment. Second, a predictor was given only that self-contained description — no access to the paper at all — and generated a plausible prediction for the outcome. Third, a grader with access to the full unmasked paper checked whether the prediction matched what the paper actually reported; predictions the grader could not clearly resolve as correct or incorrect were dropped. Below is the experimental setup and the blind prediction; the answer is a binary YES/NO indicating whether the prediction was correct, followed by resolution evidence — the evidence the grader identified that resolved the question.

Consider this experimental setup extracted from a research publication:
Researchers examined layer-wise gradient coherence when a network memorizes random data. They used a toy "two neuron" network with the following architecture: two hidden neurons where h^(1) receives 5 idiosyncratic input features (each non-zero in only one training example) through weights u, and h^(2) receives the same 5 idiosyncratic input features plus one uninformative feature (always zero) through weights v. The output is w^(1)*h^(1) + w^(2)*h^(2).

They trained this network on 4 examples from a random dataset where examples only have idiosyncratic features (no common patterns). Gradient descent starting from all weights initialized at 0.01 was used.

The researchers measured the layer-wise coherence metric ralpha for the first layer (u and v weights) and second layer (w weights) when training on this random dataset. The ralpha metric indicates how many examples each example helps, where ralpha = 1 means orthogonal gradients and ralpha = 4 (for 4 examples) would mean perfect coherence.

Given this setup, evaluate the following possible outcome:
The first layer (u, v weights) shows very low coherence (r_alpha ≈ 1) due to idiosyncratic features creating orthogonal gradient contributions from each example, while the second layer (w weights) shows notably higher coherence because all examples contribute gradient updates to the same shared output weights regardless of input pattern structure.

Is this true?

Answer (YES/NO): YES